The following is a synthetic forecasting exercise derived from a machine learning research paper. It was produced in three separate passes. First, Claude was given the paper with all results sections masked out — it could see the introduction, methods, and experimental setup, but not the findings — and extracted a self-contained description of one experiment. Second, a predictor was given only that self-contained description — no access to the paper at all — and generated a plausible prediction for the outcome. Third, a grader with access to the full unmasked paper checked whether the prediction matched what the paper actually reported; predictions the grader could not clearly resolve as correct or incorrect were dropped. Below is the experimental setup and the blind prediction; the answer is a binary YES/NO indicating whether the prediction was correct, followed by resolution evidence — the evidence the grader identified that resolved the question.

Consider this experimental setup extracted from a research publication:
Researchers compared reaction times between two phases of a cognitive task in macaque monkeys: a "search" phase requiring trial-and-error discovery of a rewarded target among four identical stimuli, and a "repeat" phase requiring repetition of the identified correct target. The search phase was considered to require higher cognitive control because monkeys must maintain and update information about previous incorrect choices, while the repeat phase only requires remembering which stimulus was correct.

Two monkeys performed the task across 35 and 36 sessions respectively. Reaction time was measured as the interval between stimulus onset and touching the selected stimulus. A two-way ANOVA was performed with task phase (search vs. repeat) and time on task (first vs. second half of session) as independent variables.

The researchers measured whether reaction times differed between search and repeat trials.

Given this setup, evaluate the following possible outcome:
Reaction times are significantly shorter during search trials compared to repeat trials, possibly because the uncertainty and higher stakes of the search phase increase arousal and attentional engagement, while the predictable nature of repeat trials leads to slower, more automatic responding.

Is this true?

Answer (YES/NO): NO